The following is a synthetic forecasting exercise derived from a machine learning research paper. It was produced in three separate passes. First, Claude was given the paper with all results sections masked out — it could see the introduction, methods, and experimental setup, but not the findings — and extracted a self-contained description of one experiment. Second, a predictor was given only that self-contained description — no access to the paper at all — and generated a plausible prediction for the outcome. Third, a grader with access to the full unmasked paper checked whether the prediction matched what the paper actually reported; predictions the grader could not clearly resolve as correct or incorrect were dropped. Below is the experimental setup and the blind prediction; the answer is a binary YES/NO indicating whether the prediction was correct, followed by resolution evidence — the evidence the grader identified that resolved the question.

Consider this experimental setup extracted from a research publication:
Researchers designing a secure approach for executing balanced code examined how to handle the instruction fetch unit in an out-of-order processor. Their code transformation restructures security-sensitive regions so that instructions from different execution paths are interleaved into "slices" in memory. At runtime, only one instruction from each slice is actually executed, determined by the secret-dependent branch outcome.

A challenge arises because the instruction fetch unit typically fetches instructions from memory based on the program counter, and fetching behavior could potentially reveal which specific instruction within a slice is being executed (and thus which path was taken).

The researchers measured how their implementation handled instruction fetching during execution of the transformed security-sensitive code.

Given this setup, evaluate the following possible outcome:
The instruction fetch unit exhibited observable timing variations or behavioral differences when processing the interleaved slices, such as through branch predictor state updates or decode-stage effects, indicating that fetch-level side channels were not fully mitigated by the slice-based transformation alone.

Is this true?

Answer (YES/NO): NO